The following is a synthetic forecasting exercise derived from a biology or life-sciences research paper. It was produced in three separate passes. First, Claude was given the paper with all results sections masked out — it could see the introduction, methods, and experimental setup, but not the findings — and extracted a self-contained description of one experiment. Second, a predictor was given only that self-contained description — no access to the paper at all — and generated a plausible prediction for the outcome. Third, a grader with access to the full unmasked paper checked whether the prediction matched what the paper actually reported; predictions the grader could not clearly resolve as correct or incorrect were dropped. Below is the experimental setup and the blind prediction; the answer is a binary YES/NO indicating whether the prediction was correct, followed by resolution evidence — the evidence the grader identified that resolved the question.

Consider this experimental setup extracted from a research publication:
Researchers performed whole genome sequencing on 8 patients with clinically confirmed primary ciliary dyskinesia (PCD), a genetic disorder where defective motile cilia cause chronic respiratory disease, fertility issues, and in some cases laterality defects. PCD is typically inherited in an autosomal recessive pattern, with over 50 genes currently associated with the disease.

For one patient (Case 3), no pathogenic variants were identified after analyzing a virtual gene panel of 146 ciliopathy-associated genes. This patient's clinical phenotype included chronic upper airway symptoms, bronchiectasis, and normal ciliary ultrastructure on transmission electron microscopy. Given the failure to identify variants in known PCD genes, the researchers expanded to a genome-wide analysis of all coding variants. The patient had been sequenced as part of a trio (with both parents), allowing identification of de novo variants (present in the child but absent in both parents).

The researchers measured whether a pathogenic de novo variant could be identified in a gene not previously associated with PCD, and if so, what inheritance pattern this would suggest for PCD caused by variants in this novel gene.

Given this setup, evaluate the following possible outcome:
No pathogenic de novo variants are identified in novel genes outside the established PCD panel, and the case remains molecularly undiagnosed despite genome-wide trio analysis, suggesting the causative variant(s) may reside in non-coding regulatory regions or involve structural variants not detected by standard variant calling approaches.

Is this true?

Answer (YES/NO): NO